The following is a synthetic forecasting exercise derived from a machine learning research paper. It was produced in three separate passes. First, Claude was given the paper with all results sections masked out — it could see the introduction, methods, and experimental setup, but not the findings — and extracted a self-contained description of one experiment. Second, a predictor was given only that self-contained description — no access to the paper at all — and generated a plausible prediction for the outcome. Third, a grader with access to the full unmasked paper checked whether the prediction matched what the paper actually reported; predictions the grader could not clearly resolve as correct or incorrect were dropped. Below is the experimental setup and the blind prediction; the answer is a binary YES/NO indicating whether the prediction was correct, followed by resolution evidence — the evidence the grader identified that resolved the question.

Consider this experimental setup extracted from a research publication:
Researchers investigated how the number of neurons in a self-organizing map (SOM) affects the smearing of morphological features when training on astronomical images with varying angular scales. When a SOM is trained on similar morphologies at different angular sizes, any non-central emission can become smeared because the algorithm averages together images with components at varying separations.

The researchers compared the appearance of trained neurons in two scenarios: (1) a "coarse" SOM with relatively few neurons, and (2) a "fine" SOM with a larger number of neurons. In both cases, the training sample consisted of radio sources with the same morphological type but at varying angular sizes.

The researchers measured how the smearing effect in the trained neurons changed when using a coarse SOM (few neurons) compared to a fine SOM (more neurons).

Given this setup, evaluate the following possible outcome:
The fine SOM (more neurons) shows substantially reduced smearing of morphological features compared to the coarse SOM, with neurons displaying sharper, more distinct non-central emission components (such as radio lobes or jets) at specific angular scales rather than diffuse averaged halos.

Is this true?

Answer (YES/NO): YES